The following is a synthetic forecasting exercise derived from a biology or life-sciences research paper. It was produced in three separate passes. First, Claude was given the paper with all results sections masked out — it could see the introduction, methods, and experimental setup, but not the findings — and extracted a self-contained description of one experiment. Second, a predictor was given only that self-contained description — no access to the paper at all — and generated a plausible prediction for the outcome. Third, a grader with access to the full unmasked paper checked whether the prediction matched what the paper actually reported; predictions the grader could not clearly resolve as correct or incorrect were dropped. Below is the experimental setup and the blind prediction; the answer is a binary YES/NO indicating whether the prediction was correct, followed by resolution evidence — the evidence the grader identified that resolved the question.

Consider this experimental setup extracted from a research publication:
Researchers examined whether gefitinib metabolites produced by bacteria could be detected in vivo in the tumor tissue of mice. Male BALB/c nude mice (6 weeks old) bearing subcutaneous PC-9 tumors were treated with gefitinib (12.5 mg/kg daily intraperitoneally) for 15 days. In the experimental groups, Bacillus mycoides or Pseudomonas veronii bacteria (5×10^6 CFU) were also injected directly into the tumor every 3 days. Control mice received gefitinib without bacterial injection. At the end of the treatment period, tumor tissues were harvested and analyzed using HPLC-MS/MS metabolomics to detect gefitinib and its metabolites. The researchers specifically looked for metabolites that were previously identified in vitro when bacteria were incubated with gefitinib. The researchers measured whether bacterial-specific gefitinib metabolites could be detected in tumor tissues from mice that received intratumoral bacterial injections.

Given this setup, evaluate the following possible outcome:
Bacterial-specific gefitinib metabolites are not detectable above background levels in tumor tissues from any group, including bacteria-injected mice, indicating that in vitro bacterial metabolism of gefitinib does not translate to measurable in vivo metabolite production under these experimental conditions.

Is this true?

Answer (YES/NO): NO